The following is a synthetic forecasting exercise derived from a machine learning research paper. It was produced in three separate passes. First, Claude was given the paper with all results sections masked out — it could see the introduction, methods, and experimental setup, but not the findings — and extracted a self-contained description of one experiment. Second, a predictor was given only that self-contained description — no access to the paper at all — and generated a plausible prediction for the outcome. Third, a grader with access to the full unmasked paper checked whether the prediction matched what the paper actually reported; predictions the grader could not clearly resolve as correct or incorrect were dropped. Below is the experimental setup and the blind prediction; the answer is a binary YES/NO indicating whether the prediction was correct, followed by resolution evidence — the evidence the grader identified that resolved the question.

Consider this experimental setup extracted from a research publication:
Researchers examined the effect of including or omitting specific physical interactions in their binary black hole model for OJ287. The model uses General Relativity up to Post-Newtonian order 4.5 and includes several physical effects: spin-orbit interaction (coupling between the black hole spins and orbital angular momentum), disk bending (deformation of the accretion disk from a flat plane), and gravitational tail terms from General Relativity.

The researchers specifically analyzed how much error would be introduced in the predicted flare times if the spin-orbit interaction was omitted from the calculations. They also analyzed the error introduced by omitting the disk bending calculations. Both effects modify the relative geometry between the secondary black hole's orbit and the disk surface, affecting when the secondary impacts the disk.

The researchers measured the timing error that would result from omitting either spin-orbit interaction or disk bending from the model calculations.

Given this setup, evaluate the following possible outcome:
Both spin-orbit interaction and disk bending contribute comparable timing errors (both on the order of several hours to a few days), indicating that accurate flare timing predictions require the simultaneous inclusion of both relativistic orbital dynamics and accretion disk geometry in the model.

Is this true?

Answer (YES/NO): NO